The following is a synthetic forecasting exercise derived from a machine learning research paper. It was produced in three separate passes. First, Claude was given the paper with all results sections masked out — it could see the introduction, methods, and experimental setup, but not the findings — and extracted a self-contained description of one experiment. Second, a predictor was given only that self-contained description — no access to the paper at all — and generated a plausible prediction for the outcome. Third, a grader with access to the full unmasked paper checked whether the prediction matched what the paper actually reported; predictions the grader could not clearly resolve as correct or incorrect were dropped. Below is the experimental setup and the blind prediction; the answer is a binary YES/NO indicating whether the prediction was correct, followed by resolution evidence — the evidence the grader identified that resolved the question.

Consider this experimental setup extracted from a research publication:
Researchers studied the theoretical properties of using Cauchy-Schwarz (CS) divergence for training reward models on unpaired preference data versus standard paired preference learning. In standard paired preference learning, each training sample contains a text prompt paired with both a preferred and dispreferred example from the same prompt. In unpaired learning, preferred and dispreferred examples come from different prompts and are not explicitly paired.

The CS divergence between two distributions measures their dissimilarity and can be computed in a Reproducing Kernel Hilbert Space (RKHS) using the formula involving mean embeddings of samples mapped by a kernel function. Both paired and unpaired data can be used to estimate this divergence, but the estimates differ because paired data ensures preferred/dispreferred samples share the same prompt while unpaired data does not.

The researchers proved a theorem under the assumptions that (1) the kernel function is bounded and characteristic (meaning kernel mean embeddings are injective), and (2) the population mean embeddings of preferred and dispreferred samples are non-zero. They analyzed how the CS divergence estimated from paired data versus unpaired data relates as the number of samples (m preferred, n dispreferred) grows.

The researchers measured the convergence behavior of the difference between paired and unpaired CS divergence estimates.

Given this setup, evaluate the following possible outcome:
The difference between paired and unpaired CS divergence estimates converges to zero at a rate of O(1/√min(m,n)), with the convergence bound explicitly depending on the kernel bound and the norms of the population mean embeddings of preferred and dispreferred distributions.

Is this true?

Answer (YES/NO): NO